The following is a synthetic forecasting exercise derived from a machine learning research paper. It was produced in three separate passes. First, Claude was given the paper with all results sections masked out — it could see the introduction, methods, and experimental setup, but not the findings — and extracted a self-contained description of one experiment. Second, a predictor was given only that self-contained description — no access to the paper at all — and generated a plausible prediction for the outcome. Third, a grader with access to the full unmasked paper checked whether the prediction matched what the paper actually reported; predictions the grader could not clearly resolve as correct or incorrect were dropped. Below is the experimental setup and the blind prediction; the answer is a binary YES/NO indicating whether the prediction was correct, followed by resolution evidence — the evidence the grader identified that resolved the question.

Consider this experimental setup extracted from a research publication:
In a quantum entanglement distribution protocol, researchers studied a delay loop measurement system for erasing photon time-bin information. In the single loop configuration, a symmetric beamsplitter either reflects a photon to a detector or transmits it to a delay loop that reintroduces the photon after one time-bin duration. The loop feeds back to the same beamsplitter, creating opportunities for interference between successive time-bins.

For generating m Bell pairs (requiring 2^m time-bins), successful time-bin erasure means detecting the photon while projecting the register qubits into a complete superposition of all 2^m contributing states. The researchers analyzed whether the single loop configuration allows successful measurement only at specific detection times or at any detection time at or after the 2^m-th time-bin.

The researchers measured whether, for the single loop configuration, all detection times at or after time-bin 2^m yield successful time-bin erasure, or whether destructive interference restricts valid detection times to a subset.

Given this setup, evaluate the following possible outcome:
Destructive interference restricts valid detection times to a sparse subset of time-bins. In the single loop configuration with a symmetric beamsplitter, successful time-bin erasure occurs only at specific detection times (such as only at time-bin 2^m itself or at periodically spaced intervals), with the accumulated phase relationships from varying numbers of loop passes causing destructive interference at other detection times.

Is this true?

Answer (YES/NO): NO